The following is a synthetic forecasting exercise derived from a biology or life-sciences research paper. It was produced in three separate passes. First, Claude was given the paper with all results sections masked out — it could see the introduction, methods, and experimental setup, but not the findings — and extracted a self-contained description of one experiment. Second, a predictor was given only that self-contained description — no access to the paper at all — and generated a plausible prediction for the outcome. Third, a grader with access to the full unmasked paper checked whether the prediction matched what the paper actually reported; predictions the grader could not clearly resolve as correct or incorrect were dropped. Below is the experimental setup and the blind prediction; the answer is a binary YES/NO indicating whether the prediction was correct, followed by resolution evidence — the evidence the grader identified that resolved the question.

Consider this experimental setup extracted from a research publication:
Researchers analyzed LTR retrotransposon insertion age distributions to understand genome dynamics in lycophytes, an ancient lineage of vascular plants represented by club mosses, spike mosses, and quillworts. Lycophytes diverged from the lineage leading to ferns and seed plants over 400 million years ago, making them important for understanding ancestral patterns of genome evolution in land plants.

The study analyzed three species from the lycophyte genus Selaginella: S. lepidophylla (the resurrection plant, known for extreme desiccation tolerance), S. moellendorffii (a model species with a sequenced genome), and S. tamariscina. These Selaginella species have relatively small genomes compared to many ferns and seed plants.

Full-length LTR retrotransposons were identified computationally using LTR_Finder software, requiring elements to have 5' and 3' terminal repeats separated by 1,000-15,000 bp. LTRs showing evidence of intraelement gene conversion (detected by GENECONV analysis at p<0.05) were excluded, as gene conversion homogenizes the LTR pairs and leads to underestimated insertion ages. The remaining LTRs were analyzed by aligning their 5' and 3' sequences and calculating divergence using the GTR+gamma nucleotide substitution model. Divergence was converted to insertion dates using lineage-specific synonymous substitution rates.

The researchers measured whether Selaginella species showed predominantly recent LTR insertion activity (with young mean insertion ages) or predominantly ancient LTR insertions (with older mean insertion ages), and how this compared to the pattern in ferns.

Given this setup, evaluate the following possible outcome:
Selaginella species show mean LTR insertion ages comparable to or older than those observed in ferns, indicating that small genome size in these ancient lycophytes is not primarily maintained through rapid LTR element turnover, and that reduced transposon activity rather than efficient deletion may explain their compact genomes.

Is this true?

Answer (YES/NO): NO